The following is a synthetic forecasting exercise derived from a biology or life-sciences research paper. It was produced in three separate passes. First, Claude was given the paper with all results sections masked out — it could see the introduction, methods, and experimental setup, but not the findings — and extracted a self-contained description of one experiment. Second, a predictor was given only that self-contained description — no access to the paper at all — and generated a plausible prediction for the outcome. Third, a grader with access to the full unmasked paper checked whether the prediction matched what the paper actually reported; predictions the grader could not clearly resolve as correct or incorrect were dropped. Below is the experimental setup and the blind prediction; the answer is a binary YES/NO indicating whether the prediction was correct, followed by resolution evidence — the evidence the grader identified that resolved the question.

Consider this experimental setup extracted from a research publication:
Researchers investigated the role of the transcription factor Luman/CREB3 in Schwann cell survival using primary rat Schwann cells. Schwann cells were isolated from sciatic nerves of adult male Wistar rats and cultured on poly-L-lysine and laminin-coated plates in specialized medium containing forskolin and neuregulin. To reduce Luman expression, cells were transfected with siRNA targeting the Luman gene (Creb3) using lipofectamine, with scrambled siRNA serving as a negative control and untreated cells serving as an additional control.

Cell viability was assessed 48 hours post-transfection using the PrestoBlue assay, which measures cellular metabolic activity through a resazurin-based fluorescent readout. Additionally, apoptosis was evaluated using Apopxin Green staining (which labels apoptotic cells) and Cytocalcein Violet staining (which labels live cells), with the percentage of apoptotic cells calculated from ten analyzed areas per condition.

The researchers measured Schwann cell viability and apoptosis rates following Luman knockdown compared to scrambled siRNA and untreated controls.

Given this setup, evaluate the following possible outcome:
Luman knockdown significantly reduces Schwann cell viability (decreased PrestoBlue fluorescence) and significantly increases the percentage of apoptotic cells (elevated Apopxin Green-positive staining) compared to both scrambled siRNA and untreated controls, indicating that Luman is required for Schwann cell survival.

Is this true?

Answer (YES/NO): YES